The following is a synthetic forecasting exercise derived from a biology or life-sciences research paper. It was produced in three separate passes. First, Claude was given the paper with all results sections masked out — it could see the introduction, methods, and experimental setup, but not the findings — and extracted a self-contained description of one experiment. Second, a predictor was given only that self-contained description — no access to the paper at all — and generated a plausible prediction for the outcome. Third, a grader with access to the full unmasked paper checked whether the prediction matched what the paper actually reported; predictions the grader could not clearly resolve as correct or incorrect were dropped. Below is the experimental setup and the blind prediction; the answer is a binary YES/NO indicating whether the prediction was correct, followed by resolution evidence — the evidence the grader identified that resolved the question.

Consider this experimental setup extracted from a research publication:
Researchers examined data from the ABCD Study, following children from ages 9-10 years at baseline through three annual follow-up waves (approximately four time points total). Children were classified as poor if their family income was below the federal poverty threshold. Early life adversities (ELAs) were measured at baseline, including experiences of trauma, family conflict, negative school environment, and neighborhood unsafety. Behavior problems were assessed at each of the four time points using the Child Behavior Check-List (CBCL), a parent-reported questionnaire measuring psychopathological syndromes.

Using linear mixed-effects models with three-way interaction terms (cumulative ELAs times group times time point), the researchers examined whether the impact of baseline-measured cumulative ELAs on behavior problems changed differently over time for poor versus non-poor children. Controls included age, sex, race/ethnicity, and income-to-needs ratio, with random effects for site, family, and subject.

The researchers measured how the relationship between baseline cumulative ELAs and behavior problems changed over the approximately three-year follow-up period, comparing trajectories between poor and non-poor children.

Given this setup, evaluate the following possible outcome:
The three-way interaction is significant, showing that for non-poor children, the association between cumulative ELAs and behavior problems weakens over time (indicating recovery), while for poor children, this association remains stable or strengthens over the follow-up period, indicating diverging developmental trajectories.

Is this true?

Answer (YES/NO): NO